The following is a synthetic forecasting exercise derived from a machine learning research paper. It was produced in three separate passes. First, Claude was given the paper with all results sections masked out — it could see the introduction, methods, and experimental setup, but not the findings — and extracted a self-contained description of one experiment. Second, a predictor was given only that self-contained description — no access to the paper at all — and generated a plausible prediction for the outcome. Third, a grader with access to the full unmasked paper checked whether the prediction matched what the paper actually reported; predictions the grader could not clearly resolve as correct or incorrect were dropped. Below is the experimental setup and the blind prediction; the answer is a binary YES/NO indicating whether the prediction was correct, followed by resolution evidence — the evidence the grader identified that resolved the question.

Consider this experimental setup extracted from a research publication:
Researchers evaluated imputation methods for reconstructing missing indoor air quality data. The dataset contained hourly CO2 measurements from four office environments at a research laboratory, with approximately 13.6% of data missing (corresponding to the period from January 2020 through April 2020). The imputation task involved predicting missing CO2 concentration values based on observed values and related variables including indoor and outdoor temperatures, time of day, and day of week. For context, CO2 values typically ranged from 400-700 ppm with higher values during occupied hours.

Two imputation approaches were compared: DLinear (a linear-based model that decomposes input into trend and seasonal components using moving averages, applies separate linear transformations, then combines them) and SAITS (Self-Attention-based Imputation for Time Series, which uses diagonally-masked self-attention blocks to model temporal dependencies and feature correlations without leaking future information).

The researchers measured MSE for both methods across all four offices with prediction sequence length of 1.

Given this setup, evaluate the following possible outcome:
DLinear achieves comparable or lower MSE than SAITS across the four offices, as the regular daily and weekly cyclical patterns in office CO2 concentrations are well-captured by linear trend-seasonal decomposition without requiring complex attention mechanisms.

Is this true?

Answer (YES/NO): YES